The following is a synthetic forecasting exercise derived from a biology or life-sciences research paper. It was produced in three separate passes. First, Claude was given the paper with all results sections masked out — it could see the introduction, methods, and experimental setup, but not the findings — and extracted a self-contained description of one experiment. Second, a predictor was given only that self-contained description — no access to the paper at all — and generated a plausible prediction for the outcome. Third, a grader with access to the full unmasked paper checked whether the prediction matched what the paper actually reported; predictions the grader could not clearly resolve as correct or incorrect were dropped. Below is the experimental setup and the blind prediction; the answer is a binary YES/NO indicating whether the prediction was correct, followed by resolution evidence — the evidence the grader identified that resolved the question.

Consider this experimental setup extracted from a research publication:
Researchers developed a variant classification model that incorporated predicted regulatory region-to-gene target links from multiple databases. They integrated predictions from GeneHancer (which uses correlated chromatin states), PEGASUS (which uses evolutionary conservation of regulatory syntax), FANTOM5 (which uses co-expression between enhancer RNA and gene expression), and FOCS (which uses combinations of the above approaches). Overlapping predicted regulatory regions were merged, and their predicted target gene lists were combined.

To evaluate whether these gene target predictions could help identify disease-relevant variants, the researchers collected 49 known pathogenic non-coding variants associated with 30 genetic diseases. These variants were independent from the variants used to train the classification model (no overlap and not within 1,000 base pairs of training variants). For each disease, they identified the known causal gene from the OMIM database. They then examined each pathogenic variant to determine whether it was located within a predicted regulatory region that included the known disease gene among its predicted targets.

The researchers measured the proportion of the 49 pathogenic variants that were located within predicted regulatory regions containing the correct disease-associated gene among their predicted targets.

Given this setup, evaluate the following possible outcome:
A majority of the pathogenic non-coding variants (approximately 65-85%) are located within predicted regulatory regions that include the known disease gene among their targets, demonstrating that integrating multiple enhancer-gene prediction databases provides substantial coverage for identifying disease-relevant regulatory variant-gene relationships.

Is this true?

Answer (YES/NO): NO